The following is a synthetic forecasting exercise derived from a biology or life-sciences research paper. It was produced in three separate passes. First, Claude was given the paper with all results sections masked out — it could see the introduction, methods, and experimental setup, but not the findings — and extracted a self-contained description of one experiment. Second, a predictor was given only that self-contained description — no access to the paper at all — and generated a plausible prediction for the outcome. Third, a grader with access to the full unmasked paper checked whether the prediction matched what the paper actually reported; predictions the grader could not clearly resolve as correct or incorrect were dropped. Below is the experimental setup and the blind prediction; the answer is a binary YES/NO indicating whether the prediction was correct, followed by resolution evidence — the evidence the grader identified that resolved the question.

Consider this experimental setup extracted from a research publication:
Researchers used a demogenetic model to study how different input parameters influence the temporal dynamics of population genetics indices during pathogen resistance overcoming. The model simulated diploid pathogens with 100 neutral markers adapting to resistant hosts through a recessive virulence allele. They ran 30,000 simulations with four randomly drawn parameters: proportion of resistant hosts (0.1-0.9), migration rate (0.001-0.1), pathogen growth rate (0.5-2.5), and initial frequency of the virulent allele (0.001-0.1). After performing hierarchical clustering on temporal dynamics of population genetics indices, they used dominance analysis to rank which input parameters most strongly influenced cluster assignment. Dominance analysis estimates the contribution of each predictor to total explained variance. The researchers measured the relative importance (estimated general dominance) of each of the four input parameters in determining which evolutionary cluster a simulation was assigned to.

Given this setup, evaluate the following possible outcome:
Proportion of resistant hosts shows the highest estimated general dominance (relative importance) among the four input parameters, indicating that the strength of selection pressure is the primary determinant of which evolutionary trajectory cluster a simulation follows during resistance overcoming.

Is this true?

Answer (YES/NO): YES